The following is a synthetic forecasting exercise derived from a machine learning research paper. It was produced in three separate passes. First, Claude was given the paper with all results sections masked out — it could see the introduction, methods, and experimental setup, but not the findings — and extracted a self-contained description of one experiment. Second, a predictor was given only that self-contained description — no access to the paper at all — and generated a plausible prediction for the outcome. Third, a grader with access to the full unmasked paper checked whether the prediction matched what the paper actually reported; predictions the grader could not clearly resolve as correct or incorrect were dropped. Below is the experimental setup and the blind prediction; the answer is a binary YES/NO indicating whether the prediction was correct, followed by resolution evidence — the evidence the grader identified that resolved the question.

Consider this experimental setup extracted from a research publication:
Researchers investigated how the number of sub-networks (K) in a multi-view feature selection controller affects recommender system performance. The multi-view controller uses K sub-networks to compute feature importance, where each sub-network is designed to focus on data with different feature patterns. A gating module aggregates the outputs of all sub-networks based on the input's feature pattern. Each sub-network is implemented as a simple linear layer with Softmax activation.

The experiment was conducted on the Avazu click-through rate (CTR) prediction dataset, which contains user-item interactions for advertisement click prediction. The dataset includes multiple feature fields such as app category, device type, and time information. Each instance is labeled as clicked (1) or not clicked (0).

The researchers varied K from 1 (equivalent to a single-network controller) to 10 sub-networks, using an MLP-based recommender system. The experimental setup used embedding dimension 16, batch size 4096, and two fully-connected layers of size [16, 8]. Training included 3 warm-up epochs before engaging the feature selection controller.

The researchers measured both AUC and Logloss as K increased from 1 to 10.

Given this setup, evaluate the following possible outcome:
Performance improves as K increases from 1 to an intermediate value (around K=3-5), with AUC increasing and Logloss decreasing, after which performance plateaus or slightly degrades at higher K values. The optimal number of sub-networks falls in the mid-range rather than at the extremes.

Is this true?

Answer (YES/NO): NO